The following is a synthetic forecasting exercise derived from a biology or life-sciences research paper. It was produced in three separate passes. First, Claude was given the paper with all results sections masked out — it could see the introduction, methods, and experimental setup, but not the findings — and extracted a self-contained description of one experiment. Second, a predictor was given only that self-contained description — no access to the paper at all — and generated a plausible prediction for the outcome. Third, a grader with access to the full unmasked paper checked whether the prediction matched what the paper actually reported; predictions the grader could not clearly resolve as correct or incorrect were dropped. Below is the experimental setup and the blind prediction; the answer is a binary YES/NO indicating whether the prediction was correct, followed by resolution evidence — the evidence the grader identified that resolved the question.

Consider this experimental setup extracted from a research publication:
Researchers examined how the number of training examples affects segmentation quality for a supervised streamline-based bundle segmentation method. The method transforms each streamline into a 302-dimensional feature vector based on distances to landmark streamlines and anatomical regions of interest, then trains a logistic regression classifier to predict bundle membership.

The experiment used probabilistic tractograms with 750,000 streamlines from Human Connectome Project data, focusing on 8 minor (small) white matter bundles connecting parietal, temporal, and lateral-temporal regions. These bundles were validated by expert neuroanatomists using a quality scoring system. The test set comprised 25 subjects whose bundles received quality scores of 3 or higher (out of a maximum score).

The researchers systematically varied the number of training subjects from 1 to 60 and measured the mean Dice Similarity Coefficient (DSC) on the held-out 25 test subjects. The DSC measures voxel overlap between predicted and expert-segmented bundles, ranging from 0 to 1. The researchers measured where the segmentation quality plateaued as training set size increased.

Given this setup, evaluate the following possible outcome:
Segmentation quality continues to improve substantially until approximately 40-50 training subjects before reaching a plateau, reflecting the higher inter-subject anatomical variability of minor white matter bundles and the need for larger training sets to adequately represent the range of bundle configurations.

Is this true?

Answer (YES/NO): NO